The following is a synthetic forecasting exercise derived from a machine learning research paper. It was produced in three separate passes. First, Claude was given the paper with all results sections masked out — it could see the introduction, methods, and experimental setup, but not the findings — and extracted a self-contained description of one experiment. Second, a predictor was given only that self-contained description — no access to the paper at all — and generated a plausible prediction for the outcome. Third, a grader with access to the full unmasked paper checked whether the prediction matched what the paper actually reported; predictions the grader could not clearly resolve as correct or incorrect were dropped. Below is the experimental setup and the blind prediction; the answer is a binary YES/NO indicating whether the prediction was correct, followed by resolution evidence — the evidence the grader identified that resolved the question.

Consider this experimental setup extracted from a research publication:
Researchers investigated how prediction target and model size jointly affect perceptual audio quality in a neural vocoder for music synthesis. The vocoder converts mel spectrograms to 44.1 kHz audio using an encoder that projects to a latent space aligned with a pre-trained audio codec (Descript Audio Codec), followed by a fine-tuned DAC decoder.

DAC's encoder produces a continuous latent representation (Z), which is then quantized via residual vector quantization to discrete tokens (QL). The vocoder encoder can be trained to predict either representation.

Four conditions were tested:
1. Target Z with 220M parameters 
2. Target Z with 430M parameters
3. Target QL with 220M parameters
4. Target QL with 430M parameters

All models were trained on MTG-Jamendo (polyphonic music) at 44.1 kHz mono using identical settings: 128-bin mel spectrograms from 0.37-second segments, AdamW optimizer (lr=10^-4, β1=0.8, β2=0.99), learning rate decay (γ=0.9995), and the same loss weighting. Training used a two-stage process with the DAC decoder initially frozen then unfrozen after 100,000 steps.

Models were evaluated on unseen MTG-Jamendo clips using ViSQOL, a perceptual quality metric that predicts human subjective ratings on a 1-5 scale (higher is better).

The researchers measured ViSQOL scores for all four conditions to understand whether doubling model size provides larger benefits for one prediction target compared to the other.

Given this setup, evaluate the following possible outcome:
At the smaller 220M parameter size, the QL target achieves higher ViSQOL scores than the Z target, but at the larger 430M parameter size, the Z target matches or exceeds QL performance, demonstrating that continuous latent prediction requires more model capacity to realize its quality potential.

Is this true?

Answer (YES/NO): NO